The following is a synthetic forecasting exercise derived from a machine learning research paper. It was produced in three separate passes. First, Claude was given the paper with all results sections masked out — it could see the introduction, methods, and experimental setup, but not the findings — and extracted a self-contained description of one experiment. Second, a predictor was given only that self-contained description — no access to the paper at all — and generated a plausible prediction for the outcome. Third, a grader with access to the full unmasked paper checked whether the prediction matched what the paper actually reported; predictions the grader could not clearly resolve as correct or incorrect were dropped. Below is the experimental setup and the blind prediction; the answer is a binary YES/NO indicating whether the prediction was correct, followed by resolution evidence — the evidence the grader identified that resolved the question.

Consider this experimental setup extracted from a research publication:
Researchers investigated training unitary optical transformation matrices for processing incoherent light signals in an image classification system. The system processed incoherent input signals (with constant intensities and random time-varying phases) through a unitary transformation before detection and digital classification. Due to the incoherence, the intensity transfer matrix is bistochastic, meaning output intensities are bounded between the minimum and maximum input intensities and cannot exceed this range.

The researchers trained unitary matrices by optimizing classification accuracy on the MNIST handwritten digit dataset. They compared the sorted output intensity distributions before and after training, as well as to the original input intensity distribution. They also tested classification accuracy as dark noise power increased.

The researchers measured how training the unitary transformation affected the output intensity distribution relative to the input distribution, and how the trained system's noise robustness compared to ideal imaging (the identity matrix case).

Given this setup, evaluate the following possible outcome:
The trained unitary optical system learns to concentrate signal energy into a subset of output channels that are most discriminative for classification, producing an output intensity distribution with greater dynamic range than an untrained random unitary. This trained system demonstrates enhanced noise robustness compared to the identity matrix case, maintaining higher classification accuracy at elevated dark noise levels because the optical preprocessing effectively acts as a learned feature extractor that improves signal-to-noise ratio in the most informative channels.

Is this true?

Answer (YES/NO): NO